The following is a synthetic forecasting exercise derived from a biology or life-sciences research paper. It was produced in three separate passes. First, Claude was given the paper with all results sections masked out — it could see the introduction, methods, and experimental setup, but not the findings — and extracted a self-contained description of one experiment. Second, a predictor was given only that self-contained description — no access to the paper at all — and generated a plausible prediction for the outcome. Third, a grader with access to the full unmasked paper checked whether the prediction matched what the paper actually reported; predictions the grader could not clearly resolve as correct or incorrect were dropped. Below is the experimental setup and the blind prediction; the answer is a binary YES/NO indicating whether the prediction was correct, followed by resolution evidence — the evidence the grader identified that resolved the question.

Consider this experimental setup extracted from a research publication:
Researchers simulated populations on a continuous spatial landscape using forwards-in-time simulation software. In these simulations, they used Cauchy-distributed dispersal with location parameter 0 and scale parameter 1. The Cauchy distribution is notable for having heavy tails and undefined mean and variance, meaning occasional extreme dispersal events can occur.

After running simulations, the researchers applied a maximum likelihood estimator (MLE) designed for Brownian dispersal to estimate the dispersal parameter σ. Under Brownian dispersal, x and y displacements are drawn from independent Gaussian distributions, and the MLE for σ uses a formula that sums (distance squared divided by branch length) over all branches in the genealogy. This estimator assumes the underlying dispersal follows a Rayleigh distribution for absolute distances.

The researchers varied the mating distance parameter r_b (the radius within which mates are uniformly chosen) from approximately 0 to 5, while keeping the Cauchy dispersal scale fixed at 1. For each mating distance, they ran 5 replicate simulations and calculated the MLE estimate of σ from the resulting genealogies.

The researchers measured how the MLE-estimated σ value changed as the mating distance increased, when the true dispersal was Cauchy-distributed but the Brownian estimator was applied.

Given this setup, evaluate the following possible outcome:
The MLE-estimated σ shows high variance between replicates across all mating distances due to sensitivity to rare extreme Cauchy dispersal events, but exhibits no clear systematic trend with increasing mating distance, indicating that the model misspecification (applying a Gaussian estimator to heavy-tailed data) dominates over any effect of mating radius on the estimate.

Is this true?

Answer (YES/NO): NO